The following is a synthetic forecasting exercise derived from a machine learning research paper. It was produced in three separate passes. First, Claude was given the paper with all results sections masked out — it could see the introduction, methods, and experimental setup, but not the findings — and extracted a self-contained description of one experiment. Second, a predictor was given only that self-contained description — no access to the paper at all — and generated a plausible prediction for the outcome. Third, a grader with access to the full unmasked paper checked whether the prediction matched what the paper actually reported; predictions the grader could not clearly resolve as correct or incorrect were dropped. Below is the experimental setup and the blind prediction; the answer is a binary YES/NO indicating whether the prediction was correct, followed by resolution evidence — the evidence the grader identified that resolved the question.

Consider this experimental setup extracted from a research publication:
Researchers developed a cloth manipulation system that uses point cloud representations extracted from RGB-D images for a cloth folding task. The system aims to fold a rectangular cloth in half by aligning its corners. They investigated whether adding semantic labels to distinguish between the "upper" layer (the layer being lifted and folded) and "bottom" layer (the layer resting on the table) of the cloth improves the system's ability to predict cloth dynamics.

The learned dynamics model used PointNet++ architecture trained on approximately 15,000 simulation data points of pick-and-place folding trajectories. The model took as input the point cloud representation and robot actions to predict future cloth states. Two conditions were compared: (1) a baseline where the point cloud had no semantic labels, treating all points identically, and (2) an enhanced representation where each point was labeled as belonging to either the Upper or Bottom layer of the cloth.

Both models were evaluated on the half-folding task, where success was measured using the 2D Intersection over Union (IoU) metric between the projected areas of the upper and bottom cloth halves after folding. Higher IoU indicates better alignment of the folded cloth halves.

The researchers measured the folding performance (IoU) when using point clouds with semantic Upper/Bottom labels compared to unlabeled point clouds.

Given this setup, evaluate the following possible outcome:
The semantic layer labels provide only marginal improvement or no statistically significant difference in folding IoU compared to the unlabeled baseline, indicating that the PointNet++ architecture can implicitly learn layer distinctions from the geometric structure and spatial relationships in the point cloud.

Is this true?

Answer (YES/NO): NO